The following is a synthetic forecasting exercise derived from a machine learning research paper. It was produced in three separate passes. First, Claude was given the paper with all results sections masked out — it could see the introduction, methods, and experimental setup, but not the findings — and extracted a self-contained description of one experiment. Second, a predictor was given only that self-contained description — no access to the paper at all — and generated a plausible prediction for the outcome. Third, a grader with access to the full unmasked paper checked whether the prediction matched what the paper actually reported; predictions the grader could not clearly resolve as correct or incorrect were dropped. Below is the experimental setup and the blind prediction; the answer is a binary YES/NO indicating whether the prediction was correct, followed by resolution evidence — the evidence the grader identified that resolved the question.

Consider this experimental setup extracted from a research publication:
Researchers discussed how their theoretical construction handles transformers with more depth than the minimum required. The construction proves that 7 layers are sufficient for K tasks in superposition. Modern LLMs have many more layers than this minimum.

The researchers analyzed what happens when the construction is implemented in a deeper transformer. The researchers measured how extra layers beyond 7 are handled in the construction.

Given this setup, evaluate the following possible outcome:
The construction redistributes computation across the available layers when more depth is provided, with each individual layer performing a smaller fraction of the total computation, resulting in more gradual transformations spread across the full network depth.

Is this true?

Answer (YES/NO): NO